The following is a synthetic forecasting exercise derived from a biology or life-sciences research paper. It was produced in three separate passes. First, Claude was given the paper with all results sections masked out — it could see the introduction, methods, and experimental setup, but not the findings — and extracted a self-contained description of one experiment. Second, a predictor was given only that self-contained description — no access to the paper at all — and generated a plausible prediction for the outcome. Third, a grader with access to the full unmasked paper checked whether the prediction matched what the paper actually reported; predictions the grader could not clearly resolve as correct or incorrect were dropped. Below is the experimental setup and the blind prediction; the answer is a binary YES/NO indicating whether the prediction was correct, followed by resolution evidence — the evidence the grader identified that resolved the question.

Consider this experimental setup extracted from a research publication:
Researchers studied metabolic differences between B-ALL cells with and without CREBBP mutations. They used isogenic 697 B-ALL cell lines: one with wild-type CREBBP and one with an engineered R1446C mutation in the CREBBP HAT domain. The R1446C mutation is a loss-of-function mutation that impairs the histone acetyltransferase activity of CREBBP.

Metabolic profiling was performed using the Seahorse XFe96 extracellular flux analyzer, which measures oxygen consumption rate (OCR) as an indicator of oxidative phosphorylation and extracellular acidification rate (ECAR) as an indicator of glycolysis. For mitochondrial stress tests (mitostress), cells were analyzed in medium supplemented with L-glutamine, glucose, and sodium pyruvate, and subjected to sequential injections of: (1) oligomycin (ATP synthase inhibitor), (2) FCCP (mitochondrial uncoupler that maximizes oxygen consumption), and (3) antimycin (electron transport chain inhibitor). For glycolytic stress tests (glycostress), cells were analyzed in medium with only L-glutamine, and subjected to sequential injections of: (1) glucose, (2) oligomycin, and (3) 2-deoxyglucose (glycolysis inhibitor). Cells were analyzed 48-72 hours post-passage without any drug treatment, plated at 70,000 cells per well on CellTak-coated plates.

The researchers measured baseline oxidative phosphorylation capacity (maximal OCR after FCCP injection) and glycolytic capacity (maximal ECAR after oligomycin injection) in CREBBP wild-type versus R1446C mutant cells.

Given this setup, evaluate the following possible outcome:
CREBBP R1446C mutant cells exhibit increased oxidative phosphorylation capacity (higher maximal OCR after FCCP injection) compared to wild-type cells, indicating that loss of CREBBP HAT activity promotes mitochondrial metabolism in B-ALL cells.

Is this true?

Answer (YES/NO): YES